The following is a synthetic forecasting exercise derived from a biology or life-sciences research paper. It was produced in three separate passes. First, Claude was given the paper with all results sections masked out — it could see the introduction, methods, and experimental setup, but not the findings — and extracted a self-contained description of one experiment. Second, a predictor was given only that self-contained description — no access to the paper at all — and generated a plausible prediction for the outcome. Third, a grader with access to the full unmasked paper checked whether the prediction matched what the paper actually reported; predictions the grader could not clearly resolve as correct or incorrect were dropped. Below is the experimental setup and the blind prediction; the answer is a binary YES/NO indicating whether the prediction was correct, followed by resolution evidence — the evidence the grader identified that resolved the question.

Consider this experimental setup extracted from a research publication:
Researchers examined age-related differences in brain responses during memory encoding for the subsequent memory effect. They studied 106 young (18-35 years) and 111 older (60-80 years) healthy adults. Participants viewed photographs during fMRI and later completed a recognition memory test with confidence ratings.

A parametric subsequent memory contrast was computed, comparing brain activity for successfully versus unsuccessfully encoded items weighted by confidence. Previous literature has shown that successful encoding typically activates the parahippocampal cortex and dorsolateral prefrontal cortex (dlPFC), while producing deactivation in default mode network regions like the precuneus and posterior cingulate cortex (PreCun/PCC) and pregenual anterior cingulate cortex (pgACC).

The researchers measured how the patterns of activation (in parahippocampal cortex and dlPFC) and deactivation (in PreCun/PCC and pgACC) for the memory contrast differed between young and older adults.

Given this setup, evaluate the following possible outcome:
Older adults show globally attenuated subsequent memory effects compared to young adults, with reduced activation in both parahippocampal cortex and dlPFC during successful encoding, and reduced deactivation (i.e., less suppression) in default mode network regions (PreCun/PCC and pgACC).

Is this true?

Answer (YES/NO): YES